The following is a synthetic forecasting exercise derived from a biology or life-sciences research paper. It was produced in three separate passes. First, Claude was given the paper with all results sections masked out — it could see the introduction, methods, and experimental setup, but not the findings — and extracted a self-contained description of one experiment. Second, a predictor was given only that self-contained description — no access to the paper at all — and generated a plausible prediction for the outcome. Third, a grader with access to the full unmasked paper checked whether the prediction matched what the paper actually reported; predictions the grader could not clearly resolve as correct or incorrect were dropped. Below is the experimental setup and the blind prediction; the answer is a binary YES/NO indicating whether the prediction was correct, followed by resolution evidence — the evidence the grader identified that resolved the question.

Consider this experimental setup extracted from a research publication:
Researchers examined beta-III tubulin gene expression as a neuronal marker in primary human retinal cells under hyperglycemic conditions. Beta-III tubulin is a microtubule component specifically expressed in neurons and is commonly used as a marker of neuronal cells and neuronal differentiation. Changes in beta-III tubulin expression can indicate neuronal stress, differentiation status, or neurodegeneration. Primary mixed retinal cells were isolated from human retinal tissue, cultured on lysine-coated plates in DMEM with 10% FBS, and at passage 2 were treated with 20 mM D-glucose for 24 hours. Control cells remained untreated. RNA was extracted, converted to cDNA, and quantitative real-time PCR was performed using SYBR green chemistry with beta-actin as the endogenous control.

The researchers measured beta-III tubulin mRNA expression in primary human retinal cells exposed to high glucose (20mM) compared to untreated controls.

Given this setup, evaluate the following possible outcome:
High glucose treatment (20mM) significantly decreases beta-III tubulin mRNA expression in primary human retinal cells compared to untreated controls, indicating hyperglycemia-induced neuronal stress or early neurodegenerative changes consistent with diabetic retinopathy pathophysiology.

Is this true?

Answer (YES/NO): NO